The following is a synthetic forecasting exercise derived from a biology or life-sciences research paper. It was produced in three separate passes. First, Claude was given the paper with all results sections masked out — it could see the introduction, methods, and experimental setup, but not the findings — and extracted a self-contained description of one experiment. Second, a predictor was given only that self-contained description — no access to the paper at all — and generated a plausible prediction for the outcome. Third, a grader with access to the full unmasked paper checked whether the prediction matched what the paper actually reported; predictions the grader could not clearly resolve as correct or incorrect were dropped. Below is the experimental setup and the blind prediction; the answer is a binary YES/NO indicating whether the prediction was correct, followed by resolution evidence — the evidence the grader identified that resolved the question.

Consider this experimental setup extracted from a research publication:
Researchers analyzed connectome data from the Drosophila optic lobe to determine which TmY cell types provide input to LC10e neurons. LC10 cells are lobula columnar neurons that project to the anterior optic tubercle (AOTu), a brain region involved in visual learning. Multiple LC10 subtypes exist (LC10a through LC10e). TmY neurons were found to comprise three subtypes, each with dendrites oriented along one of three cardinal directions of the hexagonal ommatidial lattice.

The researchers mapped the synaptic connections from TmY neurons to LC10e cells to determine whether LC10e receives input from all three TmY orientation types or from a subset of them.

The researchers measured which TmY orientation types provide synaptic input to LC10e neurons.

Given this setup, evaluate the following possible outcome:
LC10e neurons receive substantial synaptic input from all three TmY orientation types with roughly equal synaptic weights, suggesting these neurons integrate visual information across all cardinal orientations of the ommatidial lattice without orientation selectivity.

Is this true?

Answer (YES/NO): NO